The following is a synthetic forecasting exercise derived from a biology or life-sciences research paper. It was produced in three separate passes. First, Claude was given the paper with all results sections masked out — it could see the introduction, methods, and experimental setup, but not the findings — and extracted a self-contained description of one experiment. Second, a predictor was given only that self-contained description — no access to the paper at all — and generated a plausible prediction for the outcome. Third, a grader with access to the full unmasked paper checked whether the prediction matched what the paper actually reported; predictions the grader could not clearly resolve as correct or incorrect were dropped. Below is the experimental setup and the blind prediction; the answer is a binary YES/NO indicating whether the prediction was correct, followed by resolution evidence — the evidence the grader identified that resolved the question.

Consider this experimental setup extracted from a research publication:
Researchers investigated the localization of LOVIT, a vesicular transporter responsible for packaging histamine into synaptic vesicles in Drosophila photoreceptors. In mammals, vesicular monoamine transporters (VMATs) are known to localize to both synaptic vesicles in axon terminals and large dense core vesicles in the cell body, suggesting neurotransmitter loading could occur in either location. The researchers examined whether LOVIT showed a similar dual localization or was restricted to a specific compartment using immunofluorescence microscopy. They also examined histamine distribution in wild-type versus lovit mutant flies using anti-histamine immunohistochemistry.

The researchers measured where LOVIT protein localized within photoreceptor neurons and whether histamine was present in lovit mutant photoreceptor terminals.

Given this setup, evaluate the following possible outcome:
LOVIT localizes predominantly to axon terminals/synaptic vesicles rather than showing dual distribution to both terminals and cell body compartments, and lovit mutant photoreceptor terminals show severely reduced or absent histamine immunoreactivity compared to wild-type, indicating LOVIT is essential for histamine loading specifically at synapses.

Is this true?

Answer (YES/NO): YES